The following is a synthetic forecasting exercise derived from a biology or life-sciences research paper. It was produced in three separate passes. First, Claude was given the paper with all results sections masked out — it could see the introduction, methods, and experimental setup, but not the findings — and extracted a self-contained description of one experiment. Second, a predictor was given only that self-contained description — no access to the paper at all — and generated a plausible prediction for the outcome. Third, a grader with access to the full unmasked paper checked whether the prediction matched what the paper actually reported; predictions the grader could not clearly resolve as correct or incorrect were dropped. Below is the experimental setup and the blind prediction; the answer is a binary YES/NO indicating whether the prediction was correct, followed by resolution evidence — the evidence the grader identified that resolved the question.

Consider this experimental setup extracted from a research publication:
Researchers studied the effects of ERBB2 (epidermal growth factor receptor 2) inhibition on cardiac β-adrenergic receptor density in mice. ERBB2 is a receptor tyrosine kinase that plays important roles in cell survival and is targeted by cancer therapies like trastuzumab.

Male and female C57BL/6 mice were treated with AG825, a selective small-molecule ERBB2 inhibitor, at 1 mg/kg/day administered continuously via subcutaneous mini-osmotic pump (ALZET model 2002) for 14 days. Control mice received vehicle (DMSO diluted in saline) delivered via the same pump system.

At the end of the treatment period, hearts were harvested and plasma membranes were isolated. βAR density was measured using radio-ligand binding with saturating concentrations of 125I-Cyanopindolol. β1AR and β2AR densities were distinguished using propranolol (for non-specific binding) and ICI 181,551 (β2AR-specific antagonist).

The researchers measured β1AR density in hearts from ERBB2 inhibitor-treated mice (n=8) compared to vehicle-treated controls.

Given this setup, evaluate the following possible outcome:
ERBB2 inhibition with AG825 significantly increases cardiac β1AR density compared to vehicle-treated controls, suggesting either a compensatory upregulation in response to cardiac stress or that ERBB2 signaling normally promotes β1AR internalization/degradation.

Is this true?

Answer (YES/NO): YES